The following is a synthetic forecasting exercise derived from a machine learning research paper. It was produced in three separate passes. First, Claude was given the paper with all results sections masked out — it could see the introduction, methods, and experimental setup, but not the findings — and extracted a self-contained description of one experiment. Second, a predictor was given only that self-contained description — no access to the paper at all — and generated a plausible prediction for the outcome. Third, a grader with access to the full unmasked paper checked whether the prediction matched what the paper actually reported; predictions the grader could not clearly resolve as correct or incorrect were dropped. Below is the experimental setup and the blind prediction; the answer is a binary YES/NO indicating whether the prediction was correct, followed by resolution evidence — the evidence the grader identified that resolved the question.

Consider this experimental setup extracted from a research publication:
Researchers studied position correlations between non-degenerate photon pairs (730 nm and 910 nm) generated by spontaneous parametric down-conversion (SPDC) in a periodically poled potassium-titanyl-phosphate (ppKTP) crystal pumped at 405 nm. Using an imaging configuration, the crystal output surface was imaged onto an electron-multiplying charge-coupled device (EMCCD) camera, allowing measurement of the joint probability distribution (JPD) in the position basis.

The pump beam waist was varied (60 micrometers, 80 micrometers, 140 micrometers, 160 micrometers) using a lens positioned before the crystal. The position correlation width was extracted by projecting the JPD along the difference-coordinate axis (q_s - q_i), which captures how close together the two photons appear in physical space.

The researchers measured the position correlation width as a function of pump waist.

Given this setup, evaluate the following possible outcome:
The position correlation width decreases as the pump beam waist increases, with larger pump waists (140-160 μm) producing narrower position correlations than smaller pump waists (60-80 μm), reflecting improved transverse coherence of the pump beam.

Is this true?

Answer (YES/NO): NO